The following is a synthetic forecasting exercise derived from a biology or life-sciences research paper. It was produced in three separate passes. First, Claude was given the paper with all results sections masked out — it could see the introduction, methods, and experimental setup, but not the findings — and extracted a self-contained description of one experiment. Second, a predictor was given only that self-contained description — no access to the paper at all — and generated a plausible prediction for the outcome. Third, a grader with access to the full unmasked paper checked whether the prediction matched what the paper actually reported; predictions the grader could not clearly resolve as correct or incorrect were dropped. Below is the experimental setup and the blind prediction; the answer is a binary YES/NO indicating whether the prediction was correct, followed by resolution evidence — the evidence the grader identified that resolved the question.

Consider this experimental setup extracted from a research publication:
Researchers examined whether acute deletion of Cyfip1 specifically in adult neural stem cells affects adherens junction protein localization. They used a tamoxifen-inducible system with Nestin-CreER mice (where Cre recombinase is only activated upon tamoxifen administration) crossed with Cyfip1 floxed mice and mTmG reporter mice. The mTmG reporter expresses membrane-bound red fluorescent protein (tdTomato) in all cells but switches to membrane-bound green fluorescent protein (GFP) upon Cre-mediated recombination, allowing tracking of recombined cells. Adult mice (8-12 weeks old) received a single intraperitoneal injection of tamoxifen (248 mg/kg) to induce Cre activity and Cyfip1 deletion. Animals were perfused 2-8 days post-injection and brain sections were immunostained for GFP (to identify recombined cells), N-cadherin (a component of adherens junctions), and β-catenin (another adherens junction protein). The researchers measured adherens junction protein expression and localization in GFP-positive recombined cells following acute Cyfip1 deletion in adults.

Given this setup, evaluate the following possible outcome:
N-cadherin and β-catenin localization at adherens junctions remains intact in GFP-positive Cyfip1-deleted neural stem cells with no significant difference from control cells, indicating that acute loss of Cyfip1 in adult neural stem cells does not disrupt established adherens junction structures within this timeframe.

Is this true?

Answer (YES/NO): NO